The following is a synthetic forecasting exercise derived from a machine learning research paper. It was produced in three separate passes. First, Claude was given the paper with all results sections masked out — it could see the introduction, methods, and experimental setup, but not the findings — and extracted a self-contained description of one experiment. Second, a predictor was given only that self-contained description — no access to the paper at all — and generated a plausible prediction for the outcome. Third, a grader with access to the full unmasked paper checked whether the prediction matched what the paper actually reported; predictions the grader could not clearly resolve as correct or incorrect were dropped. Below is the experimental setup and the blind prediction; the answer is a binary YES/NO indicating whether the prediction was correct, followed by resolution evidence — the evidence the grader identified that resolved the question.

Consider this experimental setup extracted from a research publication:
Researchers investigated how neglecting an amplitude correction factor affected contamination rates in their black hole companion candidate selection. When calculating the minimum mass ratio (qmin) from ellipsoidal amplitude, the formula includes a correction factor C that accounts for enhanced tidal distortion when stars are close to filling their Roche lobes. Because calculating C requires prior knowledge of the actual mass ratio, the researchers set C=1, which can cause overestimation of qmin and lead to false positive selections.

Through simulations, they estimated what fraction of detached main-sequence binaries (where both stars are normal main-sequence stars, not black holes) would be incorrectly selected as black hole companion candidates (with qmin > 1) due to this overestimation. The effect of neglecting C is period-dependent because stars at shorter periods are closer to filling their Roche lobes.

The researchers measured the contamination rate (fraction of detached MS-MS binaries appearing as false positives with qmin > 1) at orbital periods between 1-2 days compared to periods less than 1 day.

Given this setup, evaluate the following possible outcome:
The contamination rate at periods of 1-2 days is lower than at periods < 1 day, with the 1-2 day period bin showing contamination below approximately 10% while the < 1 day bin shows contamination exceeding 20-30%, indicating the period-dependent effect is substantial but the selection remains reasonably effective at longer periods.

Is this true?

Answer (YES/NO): NO